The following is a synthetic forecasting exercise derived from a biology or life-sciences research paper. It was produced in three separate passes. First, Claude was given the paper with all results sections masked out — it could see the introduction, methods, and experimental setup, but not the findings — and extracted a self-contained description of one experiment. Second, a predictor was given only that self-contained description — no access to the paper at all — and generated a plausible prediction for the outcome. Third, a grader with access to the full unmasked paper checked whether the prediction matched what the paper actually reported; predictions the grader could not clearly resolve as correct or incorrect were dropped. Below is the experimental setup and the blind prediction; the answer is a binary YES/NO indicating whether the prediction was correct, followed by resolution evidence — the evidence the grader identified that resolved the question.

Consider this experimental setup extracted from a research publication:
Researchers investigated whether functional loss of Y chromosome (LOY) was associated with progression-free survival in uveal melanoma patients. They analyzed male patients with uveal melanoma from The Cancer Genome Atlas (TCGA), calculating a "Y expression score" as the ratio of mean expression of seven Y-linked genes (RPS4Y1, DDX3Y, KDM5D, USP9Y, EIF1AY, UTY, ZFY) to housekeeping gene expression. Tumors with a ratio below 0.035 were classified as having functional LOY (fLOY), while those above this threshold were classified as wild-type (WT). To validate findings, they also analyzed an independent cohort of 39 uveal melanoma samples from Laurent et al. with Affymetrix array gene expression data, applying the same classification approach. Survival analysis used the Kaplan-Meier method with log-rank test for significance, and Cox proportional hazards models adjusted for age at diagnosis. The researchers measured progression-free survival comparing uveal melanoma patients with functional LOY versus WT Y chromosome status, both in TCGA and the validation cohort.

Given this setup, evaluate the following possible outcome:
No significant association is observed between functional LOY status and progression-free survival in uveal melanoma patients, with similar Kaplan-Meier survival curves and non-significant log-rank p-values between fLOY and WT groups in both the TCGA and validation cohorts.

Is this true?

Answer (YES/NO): NO